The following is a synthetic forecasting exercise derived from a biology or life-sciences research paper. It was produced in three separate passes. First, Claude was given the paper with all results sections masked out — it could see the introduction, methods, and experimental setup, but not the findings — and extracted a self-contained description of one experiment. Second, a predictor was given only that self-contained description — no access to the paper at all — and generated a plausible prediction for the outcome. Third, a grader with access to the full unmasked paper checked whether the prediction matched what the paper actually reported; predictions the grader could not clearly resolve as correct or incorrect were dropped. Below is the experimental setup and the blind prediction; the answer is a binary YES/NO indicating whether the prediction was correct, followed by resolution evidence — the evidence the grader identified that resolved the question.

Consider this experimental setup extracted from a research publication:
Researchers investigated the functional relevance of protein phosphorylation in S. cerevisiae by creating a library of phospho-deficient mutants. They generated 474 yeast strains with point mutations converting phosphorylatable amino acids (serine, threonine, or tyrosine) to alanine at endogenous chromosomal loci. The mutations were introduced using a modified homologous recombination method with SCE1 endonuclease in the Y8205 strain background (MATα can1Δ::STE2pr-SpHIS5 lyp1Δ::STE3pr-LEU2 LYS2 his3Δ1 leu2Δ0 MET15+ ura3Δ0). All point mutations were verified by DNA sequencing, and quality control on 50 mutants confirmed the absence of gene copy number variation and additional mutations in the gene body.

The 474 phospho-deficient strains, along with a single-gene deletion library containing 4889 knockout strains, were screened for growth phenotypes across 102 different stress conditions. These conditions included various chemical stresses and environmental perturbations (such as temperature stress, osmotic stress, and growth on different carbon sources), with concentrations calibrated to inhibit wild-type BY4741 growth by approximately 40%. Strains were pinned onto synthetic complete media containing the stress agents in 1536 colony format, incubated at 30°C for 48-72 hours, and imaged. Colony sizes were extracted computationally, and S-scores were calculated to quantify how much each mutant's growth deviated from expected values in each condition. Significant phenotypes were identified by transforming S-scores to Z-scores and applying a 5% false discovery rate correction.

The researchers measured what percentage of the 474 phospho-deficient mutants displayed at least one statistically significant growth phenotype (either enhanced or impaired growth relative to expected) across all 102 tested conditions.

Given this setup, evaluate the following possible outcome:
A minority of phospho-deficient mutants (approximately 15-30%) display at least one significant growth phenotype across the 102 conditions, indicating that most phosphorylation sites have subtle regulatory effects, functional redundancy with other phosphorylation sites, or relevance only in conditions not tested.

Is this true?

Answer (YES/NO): NO